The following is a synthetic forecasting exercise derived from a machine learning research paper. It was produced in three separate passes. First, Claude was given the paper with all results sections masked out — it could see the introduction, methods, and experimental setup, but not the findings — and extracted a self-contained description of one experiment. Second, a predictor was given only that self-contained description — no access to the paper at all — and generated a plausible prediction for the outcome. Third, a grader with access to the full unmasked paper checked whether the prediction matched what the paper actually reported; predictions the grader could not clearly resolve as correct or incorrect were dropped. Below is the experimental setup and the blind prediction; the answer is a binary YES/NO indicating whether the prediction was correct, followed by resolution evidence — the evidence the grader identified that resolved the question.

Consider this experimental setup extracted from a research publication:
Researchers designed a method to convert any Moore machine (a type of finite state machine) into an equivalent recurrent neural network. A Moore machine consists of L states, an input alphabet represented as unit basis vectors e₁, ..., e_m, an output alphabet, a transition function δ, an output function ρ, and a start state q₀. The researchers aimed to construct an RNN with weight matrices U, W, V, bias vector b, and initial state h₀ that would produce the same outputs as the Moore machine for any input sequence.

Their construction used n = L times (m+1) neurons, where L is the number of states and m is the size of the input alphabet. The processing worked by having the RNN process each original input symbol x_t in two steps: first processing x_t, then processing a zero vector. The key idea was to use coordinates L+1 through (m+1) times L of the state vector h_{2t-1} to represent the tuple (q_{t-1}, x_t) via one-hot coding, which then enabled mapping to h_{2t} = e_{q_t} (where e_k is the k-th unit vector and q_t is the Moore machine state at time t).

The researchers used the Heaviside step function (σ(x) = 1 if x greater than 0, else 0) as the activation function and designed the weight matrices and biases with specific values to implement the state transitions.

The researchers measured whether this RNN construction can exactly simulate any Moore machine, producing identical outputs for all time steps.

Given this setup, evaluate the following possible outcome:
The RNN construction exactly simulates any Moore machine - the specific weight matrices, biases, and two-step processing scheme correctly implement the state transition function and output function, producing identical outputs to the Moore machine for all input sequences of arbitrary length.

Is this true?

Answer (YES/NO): YES